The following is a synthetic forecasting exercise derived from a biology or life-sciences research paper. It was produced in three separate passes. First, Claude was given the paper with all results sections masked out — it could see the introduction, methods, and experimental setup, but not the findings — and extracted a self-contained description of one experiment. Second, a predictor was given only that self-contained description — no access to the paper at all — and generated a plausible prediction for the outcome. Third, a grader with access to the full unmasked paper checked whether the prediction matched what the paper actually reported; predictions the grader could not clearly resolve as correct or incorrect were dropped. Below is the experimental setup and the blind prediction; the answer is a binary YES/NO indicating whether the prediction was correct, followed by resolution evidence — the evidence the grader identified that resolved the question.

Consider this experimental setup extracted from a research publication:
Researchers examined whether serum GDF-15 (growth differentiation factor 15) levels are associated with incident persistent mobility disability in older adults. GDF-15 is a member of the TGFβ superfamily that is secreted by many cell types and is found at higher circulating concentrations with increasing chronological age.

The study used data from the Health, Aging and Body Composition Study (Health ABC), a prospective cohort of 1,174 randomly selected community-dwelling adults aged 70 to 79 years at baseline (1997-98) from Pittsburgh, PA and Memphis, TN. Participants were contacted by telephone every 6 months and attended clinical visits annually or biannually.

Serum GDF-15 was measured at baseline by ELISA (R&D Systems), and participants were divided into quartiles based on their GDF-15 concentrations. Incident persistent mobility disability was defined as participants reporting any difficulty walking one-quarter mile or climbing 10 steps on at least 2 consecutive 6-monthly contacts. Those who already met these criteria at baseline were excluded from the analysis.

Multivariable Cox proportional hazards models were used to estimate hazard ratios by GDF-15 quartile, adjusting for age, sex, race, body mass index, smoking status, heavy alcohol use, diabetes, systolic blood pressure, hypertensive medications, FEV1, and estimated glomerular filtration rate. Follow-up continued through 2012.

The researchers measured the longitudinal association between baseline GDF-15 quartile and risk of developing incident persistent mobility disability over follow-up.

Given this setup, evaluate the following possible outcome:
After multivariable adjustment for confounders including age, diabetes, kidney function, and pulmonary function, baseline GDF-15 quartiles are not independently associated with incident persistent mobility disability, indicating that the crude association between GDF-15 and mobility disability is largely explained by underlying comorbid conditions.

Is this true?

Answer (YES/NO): NO